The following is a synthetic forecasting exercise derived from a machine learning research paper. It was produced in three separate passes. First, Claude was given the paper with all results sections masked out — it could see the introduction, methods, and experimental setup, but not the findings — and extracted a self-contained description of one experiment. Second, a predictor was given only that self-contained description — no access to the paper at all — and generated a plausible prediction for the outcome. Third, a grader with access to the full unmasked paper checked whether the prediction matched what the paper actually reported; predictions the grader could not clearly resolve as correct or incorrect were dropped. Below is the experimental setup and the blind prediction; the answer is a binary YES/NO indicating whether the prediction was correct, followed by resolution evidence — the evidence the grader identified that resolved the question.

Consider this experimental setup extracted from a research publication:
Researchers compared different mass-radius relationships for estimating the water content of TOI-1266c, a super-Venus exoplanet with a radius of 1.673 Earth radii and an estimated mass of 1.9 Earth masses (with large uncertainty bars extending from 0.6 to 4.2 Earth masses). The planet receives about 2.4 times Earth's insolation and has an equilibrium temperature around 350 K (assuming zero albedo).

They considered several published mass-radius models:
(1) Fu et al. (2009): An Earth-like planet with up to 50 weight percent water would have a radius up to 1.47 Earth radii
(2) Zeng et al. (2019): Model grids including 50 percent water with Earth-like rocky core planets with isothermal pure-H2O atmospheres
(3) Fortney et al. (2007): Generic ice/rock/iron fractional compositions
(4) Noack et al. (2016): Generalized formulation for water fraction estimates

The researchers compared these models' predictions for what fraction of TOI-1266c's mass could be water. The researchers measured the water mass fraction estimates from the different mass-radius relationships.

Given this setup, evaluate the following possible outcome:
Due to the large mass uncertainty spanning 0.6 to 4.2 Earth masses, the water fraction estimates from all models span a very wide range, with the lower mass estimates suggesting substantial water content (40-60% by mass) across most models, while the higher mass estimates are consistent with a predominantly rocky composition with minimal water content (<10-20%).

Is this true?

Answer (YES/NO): NO